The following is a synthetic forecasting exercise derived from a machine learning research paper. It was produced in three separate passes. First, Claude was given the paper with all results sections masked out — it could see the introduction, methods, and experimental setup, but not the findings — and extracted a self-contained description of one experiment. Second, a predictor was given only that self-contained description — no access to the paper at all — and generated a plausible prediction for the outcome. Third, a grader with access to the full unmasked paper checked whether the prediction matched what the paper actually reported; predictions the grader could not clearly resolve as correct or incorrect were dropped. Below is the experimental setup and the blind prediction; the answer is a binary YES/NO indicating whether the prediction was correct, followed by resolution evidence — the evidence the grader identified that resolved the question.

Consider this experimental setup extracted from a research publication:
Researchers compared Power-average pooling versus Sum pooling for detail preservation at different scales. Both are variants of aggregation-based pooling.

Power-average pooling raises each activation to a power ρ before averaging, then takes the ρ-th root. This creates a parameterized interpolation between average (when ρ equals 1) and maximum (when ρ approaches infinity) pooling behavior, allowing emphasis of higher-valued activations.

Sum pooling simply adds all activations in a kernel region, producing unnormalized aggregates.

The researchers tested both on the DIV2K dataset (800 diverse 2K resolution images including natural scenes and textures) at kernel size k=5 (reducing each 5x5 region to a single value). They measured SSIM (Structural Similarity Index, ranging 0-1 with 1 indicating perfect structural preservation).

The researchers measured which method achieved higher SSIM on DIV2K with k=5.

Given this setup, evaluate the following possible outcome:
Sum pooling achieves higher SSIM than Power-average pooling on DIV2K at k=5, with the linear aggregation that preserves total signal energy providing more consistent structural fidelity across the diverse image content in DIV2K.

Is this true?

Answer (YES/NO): YES